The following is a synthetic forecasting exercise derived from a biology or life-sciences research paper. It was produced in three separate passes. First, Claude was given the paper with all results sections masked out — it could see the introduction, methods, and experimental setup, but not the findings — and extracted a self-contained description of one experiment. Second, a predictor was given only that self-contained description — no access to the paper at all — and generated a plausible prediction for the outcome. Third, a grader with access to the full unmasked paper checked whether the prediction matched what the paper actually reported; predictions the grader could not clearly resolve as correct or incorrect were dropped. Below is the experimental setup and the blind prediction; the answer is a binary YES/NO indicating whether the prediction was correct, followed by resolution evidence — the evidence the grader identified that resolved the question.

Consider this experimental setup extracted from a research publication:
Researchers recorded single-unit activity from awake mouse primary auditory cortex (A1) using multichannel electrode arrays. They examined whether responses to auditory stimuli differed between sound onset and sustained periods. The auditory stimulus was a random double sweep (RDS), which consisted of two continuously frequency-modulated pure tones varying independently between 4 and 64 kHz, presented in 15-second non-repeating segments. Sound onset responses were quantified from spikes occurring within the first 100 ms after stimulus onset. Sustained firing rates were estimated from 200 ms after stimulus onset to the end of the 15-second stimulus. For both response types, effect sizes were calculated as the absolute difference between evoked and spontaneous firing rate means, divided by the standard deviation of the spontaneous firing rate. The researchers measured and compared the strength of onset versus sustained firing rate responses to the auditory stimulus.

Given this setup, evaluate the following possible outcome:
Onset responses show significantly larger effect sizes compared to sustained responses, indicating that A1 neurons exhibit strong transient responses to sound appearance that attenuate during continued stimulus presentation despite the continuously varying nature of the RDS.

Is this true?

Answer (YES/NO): YES